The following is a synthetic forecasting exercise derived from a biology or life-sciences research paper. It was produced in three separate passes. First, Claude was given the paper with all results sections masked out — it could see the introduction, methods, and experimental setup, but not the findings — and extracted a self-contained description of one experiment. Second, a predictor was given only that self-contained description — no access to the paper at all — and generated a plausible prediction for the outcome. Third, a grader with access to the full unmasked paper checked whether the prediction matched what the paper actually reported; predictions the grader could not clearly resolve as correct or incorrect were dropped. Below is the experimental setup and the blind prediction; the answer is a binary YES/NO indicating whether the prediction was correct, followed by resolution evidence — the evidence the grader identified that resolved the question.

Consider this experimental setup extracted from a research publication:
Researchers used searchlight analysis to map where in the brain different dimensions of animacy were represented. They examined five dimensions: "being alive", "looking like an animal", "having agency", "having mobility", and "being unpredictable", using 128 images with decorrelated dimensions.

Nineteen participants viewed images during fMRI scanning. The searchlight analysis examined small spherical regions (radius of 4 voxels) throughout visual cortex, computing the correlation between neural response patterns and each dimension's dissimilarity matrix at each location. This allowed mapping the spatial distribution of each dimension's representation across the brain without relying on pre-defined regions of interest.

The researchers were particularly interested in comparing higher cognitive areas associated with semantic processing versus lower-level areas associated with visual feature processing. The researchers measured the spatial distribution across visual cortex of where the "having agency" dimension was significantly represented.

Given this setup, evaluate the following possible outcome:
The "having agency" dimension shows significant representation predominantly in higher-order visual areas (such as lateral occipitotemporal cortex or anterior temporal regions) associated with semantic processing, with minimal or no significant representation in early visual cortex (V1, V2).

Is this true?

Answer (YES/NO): YES